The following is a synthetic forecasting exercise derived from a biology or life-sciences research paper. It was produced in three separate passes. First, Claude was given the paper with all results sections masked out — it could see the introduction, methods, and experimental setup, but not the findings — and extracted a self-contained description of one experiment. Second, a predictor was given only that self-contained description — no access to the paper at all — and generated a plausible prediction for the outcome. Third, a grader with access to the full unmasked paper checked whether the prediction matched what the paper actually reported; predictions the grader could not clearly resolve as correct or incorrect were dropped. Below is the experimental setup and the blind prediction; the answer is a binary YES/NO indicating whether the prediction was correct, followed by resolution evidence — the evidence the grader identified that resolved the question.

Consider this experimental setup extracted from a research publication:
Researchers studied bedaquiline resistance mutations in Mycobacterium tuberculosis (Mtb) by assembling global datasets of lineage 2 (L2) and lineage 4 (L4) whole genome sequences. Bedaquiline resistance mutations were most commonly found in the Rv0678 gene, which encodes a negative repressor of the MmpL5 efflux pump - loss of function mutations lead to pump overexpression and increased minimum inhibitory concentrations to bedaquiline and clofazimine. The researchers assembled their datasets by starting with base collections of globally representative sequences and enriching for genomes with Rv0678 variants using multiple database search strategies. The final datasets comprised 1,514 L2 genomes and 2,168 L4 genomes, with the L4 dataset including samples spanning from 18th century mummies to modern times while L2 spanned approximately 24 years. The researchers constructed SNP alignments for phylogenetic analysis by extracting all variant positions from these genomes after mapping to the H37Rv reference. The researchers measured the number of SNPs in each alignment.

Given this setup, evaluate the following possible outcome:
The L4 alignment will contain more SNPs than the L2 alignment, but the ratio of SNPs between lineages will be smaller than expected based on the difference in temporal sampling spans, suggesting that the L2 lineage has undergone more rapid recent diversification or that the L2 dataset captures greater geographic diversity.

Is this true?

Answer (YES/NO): YES